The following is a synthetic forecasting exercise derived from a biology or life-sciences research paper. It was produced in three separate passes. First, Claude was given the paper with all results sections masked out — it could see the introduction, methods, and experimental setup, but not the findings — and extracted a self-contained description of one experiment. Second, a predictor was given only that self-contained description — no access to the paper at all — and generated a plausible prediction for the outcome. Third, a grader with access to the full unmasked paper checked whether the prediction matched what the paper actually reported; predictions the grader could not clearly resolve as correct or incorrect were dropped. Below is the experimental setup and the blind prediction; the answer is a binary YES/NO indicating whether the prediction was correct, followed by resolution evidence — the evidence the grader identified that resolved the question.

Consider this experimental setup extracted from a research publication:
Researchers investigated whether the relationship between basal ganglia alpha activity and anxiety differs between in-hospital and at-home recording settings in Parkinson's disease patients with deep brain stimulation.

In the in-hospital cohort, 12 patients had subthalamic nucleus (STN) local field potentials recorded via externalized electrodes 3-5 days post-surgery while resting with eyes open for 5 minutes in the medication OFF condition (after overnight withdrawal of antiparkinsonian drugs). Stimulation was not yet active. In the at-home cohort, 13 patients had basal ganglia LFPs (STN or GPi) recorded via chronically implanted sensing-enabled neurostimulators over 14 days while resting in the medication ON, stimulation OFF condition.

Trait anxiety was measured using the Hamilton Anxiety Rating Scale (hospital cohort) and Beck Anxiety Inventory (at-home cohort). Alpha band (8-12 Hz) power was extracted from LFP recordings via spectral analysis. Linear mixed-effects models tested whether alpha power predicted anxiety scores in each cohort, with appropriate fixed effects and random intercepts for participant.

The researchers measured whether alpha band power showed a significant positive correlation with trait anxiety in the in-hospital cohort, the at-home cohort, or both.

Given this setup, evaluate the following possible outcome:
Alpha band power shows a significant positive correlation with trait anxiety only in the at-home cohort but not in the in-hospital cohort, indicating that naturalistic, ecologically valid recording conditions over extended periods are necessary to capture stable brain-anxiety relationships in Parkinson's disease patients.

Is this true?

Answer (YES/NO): YES